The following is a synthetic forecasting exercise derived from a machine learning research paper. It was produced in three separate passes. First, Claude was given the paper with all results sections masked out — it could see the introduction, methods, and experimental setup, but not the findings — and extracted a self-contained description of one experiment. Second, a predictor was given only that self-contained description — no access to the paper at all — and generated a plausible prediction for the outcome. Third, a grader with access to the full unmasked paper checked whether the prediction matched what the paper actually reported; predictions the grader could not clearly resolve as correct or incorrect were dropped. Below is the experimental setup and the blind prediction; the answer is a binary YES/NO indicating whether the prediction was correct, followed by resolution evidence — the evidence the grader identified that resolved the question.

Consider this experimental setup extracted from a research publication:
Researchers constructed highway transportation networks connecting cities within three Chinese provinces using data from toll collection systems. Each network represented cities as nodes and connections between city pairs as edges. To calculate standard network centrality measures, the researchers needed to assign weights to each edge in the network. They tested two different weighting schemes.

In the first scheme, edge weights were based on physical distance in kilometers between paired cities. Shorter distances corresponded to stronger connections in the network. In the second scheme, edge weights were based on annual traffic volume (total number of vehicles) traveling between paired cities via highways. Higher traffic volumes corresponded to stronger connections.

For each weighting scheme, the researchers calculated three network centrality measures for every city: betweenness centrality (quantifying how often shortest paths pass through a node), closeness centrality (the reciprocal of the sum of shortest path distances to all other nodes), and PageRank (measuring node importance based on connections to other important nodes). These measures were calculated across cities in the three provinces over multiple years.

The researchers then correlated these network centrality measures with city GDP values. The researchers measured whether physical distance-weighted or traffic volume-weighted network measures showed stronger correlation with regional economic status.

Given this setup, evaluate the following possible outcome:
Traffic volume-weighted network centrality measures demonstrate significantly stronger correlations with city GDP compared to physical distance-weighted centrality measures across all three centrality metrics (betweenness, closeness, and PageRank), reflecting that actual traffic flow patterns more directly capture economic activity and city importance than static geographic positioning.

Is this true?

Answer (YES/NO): YES